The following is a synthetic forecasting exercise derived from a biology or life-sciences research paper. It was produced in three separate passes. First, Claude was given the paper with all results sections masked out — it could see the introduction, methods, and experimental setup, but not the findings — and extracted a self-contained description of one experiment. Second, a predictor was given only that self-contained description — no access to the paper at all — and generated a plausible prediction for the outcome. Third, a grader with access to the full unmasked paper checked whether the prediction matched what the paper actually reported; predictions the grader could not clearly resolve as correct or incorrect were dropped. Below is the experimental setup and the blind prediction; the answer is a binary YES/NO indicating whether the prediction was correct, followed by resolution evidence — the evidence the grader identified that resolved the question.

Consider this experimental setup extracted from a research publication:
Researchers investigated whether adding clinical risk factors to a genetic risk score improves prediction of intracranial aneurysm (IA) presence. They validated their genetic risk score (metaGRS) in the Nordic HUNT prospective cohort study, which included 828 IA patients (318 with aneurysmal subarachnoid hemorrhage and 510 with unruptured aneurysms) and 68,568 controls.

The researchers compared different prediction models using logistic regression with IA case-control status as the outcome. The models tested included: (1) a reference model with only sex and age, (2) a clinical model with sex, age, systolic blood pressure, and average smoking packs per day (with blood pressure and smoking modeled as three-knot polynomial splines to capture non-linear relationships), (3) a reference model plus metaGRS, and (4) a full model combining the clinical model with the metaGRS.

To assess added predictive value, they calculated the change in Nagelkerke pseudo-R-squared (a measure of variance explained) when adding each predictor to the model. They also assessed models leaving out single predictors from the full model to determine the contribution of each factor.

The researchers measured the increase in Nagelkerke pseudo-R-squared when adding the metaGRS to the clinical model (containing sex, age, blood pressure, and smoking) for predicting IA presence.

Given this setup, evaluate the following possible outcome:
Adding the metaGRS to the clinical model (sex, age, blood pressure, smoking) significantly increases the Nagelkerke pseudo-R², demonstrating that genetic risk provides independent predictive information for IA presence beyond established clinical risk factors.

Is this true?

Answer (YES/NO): NO